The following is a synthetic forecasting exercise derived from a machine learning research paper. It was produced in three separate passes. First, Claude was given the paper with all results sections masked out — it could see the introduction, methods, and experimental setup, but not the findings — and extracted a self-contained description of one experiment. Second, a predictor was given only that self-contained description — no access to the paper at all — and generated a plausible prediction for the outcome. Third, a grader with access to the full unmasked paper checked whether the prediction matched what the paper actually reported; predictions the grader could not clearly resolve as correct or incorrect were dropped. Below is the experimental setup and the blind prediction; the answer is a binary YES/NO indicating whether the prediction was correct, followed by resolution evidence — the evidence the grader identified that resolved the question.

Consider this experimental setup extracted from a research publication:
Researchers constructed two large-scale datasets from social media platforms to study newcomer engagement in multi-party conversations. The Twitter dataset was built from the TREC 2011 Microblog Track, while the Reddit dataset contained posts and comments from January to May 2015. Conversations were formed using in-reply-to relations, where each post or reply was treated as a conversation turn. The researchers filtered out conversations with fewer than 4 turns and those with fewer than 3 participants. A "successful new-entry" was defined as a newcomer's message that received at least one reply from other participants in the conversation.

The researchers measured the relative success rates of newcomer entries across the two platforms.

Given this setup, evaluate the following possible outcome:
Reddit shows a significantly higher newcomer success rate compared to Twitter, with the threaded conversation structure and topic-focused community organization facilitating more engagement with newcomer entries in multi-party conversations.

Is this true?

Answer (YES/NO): NO